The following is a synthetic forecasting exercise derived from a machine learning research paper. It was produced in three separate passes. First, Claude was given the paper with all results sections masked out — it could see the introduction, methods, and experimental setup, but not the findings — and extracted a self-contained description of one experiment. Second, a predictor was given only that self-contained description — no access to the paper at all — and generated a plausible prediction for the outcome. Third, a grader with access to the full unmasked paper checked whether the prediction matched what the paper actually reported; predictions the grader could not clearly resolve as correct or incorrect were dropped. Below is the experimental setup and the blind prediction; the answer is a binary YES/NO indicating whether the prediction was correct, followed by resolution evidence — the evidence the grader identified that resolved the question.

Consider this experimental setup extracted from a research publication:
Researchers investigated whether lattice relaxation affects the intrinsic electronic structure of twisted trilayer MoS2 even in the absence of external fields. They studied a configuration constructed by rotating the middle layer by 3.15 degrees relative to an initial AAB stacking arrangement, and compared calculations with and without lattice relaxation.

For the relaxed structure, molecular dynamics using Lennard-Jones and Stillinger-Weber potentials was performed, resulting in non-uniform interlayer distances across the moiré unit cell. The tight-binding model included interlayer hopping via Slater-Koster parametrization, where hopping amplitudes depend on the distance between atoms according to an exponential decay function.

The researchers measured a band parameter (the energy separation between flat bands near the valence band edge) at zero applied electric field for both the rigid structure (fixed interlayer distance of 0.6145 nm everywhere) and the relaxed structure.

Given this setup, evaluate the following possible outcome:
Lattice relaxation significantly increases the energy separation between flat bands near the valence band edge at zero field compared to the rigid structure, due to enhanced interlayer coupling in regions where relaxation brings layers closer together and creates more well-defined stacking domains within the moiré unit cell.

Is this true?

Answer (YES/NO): YES